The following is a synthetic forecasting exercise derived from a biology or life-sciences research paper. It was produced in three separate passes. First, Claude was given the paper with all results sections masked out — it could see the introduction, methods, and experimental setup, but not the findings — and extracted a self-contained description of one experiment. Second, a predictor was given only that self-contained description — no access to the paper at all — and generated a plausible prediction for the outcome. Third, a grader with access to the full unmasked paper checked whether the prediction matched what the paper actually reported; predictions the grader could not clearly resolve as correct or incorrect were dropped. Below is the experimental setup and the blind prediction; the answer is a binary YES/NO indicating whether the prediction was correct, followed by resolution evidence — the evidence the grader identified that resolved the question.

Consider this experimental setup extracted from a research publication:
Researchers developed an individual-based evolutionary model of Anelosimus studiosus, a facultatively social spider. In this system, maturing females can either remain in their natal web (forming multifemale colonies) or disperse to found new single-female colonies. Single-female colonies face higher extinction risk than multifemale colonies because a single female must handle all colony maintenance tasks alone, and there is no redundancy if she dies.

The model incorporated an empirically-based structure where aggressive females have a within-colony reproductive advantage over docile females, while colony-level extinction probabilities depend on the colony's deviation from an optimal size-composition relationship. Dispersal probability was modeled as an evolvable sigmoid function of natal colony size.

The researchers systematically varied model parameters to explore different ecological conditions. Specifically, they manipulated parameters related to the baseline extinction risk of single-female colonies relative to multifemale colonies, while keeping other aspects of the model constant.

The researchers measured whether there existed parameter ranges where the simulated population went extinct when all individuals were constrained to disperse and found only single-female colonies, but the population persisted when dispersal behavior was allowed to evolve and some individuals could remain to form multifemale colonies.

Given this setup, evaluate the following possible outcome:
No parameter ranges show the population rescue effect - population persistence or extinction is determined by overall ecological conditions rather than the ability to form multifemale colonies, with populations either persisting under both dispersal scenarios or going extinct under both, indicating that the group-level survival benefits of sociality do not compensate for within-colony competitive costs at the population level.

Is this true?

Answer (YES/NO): NO